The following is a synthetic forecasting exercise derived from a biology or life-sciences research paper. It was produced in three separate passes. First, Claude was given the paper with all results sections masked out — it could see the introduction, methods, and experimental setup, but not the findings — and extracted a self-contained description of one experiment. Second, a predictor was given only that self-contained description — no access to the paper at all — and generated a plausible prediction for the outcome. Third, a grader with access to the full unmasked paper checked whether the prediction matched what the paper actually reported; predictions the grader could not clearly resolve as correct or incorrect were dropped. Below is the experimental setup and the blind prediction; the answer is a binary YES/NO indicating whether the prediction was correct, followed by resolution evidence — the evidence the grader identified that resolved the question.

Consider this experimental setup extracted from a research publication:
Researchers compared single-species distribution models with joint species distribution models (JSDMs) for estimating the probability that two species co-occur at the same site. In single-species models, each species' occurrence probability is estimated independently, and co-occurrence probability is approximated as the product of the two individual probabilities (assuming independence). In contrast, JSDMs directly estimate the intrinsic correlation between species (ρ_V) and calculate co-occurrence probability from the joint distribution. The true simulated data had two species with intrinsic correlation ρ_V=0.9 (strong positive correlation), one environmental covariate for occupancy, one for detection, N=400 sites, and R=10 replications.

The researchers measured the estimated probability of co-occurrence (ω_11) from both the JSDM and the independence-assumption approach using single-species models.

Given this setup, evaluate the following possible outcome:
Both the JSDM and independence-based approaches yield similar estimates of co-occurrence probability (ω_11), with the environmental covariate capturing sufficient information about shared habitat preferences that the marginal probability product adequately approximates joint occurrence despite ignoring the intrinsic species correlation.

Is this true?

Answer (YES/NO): NO